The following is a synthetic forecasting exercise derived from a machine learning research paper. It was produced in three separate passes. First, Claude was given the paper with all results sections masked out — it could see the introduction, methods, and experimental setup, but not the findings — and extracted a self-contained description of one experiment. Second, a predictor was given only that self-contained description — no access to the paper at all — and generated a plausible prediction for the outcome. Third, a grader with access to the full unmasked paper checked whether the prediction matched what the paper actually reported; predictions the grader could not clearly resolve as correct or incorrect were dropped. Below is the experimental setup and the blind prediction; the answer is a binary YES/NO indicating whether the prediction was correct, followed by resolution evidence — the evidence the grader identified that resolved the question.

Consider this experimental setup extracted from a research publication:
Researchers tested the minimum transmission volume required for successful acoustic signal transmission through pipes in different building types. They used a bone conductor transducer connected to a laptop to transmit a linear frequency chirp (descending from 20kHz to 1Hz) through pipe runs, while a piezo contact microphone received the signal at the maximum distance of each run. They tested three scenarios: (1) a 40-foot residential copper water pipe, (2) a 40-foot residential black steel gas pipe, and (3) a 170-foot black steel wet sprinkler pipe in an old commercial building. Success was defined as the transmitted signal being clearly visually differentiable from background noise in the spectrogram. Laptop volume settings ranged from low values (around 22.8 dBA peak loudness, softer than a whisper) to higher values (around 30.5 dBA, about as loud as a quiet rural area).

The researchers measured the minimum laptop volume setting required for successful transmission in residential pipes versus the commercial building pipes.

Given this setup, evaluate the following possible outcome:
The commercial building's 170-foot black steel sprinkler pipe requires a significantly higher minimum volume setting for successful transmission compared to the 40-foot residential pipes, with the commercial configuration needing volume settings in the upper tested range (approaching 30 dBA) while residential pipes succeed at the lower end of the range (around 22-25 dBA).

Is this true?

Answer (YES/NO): YES